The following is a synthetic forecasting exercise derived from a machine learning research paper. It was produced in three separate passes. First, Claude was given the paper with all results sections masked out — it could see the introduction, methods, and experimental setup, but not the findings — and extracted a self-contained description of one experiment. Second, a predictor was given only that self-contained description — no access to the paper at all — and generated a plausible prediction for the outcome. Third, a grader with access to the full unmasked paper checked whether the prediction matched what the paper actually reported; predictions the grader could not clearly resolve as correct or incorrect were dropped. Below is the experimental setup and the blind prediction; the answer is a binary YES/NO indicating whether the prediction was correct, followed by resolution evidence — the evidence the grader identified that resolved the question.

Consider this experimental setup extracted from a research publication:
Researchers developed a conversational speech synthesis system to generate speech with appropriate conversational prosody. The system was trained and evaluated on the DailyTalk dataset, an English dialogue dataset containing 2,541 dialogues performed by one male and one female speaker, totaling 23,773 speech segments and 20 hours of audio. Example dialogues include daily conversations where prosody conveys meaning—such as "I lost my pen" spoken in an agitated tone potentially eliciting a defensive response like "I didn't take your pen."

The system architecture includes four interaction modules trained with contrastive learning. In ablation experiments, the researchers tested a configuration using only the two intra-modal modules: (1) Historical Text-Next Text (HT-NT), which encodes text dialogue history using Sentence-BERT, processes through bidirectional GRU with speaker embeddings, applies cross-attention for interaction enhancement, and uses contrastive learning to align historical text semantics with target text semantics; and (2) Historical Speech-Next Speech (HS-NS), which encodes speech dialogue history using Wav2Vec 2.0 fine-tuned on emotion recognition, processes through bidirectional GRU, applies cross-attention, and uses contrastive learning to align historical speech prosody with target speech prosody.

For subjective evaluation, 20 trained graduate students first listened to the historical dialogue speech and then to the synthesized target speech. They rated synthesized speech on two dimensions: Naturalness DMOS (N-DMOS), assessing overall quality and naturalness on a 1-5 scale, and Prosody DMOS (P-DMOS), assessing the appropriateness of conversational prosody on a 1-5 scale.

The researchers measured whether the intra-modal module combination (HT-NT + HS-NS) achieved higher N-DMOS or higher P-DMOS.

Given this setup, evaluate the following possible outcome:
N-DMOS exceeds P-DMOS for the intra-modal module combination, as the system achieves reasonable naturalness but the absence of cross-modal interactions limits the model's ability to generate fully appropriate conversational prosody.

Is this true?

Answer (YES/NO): NO